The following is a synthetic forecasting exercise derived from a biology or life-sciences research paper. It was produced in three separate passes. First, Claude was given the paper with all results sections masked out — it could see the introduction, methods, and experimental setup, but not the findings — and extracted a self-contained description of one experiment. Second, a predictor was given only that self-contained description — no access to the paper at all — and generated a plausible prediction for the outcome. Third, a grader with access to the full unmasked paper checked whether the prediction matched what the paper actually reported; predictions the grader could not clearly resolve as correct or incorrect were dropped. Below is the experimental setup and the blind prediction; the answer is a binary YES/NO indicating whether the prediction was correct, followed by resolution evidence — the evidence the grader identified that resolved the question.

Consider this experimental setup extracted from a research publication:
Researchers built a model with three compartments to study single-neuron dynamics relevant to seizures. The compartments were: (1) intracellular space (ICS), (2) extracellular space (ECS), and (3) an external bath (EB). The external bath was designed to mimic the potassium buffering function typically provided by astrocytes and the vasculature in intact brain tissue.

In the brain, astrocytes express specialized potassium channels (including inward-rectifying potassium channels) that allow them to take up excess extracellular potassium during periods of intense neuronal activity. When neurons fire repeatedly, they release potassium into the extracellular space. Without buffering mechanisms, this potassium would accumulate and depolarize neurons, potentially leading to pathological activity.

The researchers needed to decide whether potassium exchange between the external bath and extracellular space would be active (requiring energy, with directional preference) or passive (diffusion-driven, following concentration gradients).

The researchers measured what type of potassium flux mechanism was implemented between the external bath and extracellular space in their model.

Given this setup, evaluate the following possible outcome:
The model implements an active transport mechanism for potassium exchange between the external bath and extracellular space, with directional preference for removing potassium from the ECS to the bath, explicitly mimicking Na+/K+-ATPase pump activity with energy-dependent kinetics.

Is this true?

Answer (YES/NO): NO